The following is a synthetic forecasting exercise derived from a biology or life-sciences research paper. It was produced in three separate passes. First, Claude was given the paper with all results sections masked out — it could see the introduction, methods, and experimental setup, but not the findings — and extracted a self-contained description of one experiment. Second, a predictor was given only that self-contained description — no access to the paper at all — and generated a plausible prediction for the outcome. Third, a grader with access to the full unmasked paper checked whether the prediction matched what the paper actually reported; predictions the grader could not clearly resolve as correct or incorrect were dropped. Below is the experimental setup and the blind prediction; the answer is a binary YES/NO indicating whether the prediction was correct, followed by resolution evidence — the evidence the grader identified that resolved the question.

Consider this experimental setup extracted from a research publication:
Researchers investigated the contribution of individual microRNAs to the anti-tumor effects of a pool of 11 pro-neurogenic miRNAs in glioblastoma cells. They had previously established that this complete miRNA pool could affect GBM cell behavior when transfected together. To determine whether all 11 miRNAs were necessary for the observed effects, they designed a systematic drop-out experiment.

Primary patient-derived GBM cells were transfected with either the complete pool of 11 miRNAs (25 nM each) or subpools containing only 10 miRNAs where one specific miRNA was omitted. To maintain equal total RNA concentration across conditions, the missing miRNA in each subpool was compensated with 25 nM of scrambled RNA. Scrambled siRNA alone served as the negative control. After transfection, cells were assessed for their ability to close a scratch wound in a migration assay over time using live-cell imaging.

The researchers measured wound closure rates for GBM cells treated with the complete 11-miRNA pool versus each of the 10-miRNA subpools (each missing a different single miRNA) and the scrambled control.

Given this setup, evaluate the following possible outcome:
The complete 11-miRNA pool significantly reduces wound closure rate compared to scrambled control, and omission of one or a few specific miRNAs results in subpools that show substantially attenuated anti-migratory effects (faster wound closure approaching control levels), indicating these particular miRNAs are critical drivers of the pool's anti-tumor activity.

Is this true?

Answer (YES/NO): NO